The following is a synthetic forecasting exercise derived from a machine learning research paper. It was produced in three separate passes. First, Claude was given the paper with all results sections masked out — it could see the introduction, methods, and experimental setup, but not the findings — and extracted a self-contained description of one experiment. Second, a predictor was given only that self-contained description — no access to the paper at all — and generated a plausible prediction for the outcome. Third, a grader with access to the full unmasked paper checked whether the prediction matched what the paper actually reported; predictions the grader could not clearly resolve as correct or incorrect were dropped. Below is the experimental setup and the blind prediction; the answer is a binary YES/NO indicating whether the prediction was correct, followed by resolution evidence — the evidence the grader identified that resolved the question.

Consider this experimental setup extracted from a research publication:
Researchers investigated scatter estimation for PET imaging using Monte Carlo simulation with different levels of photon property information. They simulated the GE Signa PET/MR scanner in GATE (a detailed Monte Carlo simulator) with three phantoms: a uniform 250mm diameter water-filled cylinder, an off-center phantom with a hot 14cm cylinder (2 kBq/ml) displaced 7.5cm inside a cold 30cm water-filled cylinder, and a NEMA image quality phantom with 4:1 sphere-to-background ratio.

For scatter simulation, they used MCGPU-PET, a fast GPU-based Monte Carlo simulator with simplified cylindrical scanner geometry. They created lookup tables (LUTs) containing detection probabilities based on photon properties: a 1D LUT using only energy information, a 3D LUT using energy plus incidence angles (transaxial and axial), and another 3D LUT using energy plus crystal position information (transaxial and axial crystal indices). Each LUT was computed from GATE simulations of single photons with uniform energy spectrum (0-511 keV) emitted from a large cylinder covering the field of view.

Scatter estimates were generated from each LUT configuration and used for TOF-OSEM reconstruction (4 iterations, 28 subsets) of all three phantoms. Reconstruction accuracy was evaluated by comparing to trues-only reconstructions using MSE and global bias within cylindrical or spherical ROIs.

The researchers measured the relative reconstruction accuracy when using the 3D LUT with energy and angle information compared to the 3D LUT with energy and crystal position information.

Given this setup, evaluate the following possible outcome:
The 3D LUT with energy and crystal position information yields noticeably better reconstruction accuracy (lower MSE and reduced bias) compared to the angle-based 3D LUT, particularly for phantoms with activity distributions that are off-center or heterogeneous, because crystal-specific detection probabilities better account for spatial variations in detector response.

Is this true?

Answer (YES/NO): NO